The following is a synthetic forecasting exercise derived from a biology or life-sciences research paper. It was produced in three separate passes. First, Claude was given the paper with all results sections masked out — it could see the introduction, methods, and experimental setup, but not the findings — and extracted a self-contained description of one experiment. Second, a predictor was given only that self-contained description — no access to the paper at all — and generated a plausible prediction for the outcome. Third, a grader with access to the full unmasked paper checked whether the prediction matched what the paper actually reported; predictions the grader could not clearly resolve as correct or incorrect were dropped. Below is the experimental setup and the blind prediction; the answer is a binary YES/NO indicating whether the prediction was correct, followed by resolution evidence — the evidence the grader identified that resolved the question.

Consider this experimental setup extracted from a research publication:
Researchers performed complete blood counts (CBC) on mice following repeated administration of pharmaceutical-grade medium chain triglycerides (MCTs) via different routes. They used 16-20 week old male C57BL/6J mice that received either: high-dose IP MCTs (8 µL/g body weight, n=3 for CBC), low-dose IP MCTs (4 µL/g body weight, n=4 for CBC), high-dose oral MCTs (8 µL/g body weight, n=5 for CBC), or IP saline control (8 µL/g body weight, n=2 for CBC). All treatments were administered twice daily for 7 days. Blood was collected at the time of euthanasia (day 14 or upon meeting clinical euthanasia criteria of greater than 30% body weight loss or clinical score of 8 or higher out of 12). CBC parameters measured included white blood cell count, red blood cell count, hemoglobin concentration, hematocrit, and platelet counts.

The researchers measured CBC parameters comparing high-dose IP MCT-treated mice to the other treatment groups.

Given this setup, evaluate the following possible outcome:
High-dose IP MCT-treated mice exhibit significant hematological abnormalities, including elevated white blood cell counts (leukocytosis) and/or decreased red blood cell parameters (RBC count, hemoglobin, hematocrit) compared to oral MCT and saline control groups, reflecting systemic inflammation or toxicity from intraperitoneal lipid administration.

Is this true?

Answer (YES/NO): YES